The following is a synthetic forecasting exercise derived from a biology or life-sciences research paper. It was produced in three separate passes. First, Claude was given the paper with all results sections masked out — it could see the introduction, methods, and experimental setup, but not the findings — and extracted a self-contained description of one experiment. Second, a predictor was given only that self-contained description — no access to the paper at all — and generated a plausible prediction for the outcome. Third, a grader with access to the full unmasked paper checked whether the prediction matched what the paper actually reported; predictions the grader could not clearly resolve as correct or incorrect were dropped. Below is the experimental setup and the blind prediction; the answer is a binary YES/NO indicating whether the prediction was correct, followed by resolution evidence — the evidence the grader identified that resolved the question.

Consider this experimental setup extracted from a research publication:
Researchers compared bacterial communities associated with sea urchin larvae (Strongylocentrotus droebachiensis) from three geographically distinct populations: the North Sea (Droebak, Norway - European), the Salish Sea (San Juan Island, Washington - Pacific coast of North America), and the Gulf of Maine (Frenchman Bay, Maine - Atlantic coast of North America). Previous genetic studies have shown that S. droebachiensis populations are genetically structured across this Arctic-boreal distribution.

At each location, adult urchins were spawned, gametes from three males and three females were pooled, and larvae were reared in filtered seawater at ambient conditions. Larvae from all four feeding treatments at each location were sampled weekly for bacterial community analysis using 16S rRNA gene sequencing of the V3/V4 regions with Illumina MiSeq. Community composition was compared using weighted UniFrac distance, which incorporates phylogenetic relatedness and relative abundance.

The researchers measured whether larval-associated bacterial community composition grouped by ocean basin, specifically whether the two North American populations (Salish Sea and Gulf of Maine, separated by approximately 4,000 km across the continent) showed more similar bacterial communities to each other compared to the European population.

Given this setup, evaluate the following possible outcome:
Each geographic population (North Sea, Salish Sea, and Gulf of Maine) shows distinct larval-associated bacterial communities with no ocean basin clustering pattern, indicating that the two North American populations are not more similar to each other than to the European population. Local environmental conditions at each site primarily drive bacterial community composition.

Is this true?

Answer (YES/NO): NO